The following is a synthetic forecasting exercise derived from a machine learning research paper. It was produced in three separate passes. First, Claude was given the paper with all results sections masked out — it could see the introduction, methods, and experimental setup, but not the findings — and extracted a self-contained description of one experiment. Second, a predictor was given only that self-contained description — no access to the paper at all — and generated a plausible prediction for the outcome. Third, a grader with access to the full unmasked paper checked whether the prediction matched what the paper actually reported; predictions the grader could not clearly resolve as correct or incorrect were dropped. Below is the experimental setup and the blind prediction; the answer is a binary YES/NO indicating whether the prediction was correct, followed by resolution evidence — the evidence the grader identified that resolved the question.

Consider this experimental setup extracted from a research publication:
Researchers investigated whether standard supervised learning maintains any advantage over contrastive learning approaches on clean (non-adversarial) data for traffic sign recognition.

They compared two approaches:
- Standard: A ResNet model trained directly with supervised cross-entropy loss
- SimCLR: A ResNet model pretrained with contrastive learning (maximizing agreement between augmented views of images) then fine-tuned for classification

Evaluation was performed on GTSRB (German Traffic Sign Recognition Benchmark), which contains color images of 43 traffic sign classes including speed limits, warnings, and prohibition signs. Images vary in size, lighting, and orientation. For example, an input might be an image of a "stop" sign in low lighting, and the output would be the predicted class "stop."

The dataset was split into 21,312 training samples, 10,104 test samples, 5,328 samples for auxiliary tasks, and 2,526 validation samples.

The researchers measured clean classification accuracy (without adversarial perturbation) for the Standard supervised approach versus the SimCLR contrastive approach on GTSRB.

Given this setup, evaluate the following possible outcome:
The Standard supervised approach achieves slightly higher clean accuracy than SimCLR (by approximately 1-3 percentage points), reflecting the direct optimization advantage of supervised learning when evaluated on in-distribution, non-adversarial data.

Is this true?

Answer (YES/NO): YES